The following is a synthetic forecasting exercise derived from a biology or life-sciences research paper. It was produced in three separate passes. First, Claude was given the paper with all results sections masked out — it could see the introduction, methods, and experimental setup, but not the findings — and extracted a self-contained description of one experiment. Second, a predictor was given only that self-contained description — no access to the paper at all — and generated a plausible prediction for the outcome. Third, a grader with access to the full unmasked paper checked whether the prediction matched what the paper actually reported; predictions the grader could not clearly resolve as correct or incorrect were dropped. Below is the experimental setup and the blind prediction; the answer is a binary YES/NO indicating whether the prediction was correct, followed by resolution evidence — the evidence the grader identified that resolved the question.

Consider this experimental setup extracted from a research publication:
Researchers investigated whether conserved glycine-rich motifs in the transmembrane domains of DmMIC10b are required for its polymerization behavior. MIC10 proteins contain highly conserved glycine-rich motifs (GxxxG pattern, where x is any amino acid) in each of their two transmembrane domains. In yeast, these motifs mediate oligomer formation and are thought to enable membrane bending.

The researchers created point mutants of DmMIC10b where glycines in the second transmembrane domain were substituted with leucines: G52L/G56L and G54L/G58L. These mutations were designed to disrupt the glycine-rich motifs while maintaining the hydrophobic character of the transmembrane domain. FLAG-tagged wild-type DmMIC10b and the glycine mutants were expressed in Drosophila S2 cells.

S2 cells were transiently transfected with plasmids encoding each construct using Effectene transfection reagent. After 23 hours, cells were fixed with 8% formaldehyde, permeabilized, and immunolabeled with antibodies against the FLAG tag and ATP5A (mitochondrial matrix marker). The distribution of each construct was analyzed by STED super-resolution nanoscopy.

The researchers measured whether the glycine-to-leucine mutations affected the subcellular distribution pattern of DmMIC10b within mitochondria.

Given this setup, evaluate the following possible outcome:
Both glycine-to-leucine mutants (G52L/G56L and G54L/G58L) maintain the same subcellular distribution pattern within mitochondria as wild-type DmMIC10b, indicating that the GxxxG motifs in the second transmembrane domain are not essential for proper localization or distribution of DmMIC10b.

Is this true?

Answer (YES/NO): NO